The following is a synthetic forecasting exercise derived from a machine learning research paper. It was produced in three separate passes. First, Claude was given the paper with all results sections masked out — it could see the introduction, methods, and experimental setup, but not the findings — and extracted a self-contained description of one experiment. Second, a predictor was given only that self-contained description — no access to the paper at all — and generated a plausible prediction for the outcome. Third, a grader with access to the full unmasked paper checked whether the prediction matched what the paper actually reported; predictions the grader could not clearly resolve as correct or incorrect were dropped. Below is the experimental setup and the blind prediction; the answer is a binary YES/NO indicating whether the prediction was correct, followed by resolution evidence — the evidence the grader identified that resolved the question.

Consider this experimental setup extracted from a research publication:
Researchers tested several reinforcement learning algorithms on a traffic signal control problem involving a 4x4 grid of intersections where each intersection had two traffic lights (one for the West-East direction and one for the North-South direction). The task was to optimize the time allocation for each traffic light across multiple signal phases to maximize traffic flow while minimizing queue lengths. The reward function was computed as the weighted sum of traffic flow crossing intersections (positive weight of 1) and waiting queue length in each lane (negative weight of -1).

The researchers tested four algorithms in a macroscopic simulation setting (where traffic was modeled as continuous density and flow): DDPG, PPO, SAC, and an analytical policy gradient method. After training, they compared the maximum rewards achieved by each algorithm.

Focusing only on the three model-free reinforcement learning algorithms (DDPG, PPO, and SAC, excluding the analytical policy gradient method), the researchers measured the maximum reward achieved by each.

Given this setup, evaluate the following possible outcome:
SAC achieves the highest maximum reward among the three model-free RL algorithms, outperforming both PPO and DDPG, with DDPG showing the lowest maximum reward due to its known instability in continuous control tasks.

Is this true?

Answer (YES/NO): NO